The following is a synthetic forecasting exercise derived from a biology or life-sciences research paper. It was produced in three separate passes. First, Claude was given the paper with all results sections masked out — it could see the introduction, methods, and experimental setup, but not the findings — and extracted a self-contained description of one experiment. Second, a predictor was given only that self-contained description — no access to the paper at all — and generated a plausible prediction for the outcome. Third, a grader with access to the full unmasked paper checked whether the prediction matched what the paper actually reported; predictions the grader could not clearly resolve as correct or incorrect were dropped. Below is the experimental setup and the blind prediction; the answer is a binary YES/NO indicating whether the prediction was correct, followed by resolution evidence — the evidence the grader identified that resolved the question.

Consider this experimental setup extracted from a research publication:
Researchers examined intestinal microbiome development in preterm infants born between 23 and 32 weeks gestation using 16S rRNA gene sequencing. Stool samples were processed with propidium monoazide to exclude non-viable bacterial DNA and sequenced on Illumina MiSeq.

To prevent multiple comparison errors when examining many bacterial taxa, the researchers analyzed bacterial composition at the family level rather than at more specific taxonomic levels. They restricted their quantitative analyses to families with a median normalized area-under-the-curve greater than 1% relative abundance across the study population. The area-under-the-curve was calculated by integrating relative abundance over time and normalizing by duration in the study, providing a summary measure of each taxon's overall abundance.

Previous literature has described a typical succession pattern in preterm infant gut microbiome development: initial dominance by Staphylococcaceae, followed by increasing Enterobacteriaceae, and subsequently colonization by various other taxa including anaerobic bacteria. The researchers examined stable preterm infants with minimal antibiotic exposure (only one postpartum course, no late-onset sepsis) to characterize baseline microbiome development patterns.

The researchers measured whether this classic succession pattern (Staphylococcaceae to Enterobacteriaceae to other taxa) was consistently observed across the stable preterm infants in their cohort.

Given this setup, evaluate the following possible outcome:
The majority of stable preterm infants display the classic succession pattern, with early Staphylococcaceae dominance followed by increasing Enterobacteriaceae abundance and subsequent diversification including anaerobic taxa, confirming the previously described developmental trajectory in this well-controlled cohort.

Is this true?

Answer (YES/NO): NO